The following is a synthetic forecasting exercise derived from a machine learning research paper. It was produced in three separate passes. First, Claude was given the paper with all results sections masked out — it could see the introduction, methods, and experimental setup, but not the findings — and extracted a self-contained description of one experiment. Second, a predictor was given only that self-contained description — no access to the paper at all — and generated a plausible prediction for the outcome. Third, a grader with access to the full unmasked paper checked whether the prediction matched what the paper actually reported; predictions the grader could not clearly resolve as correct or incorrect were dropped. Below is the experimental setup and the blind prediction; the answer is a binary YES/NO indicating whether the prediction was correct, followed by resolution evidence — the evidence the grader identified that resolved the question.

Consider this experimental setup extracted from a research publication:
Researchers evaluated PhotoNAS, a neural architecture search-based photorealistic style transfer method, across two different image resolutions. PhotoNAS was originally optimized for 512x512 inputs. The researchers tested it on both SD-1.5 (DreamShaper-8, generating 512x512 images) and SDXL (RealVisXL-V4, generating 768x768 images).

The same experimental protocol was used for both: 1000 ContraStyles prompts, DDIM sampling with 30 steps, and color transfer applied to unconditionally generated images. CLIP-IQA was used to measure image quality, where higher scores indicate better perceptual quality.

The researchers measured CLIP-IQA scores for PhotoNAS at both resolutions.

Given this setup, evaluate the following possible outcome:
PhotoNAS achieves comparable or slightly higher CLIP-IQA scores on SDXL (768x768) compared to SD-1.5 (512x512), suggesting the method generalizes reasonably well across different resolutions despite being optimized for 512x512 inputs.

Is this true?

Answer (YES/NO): NO